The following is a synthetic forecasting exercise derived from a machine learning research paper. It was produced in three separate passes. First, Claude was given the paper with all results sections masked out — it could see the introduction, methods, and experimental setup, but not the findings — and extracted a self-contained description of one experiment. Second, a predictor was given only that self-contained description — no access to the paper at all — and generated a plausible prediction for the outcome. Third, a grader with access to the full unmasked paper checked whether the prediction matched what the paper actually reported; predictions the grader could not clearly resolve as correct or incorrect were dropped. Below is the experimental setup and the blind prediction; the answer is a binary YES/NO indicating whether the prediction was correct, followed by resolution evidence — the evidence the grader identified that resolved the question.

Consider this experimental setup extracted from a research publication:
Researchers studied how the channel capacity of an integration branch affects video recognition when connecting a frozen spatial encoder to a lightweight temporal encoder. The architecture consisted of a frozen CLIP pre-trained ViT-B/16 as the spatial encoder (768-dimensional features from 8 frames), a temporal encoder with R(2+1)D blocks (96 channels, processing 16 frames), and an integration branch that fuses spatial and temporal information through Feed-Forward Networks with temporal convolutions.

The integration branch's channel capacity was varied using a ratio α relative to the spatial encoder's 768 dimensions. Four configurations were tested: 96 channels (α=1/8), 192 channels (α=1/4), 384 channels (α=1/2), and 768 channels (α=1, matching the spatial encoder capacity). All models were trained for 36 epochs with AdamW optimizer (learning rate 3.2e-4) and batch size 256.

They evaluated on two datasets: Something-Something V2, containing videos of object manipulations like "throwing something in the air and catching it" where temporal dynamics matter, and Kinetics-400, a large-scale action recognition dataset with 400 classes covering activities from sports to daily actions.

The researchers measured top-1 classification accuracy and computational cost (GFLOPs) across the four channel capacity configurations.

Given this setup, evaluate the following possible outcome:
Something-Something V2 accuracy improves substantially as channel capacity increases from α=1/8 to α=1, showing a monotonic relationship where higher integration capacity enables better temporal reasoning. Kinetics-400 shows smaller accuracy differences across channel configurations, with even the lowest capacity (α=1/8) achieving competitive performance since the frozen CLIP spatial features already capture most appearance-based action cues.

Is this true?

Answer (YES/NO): NO